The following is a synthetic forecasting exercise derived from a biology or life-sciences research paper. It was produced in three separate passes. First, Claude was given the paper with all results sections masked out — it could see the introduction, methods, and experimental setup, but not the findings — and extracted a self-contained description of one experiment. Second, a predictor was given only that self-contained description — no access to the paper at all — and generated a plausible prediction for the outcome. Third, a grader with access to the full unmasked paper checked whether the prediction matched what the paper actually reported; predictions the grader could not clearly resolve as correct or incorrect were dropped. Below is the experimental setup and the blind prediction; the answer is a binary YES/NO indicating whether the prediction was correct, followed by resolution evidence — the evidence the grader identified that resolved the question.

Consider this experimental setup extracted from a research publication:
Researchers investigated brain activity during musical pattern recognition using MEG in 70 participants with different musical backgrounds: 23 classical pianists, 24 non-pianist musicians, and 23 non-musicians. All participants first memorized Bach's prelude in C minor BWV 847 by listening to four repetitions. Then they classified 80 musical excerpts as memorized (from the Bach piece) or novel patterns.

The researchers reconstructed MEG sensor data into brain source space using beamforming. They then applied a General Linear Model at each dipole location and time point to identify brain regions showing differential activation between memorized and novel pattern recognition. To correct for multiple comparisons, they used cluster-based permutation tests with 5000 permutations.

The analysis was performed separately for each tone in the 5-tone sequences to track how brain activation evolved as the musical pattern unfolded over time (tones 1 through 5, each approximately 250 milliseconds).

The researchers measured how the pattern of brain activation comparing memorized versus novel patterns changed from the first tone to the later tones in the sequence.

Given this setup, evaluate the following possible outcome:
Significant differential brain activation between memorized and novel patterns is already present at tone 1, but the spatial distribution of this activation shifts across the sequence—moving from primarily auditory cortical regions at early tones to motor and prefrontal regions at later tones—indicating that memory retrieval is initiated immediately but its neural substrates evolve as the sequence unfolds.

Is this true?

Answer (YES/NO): NO